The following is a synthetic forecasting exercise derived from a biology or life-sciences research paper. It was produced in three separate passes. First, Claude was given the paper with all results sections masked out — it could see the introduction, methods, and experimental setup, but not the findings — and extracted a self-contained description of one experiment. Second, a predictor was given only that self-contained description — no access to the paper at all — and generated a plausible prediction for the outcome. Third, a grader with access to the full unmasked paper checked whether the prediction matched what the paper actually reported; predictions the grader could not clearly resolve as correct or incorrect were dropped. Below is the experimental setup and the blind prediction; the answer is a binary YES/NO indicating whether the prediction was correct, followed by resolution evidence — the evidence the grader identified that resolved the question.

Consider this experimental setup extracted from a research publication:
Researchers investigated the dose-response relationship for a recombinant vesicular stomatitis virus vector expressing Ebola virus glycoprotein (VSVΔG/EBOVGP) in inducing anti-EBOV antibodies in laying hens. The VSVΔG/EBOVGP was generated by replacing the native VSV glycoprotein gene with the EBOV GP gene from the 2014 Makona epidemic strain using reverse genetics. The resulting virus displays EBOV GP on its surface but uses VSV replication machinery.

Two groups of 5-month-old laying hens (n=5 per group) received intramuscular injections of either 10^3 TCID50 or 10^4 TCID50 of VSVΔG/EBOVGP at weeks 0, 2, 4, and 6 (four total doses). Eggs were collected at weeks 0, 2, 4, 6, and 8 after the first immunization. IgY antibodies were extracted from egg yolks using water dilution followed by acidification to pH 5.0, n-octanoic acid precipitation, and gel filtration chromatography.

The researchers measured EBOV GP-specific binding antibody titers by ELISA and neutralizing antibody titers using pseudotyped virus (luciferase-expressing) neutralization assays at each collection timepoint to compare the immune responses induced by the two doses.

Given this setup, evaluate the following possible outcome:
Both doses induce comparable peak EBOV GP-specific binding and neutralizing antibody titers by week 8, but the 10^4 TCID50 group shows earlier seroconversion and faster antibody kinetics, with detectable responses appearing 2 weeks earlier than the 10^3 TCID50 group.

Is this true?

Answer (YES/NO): NO